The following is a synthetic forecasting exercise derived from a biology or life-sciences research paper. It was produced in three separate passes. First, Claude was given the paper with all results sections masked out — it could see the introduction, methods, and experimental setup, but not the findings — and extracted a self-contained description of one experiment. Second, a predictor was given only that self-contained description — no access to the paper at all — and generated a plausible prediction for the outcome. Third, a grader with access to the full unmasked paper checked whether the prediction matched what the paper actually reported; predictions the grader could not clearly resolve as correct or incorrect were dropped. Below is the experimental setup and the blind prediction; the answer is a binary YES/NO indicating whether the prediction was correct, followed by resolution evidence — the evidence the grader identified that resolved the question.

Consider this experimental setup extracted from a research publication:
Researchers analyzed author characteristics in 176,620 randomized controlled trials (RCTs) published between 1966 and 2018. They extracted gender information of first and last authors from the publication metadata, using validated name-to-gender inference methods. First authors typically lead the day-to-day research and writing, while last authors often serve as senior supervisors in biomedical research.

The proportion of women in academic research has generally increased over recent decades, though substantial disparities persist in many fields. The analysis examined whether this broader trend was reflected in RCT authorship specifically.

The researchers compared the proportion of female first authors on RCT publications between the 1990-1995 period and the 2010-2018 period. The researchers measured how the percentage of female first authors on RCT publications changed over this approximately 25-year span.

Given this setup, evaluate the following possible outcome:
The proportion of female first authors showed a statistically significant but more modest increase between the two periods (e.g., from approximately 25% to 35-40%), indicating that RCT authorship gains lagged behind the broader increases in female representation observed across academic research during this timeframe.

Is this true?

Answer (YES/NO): NO